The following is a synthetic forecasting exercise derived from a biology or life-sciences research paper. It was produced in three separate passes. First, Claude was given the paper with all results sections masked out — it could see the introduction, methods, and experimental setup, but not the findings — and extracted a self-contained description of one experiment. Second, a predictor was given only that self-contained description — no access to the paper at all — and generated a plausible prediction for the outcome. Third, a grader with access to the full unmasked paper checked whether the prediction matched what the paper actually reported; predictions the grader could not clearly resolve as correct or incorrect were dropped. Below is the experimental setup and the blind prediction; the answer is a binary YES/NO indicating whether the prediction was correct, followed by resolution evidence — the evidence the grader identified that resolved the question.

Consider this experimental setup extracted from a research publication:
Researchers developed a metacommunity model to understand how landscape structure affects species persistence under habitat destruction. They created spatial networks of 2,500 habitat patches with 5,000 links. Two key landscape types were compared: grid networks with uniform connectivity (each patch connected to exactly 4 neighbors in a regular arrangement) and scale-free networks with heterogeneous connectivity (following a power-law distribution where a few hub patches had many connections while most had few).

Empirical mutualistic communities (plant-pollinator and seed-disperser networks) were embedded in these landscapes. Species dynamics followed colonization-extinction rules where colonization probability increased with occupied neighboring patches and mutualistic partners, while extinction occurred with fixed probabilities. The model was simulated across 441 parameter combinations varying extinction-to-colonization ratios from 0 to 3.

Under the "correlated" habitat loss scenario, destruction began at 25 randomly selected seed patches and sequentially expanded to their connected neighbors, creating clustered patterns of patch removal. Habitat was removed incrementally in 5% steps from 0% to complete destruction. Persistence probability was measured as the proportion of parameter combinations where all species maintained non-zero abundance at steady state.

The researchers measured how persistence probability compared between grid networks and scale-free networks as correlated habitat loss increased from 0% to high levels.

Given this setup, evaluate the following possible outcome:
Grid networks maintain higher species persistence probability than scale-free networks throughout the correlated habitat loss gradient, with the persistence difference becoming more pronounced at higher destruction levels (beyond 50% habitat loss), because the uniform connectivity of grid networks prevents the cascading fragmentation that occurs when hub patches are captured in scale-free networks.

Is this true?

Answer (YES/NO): NO